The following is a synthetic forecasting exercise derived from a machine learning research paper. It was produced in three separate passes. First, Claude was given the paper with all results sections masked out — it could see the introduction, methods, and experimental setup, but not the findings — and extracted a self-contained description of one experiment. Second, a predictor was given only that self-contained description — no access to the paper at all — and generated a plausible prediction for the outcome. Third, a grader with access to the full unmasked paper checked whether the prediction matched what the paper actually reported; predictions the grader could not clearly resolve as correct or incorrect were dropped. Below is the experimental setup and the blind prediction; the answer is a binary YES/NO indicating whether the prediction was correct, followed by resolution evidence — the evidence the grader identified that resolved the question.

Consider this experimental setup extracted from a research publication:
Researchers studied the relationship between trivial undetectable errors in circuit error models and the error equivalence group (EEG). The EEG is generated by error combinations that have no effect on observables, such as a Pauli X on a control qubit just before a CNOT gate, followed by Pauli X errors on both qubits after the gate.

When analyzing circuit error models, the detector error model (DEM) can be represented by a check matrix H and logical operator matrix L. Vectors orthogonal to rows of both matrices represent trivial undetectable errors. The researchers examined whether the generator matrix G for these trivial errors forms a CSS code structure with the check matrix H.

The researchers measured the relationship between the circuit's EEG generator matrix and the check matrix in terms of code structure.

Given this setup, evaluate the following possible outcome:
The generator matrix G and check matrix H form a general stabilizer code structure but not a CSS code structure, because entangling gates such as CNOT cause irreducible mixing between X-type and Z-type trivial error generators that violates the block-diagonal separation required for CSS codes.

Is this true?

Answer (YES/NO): NO